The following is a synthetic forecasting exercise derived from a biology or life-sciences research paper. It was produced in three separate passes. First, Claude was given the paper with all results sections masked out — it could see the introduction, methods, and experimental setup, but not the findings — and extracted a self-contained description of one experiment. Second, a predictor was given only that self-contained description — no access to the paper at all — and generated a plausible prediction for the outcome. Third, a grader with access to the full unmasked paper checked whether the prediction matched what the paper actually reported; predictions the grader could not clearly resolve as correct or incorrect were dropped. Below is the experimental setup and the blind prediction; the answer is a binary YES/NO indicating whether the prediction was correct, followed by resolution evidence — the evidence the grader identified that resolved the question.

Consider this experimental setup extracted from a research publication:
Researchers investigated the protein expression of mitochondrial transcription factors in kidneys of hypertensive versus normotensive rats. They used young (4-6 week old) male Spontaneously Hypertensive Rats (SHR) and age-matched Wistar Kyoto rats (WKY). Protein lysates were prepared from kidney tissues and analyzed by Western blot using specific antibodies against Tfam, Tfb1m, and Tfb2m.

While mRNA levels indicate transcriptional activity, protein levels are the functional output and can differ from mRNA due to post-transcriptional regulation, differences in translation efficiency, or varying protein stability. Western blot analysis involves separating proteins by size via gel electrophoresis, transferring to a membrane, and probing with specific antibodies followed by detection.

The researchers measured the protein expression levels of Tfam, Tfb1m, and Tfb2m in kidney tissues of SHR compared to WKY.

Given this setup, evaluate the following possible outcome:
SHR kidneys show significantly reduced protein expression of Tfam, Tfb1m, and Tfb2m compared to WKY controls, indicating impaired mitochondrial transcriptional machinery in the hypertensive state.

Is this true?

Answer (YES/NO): NO